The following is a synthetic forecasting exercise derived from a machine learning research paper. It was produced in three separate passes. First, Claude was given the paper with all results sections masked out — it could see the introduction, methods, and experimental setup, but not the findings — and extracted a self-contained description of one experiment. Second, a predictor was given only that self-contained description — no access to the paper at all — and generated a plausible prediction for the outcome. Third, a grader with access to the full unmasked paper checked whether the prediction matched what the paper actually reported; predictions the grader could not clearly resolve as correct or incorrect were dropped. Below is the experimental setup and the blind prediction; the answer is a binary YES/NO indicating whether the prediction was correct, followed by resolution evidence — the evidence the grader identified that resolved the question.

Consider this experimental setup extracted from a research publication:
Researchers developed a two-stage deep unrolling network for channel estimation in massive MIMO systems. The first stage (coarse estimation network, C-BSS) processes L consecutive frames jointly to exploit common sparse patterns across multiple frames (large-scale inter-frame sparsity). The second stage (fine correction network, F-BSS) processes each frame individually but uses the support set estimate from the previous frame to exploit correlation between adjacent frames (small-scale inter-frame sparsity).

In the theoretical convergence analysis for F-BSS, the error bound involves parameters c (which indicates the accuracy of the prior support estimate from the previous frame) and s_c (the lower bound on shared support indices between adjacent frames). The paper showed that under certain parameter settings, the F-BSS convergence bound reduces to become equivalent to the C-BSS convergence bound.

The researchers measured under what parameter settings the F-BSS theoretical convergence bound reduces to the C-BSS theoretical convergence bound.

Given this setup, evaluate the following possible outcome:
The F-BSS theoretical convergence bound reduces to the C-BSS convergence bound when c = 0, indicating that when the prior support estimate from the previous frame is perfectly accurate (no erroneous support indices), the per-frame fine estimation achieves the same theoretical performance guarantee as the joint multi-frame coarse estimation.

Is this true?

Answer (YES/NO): NO